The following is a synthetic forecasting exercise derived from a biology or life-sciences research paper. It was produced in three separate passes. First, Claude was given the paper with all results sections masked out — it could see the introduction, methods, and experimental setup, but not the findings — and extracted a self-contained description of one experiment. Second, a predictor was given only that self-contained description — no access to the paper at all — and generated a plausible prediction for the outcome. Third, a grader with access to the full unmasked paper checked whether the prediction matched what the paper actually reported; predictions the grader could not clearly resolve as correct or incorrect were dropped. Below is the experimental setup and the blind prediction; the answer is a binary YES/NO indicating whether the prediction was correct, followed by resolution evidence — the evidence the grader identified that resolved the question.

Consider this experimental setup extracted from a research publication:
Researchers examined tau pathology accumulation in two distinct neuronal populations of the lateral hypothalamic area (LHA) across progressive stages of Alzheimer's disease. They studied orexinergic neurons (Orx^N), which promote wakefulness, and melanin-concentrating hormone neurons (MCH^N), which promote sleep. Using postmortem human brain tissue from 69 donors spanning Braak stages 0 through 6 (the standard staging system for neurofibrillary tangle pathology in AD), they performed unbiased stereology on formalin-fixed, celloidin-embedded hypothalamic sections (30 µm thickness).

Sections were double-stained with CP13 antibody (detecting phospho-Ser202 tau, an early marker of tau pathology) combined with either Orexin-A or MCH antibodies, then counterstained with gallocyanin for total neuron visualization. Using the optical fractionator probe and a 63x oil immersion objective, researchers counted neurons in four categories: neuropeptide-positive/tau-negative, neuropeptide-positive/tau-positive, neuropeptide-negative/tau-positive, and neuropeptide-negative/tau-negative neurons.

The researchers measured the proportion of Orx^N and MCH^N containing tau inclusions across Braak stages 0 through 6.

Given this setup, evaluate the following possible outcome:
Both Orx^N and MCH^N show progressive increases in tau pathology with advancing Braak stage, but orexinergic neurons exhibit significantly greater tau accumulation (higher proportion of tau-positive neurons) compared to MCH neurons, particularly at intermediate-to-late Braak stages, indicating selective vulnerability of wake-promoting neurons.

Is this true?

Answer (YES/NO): NO